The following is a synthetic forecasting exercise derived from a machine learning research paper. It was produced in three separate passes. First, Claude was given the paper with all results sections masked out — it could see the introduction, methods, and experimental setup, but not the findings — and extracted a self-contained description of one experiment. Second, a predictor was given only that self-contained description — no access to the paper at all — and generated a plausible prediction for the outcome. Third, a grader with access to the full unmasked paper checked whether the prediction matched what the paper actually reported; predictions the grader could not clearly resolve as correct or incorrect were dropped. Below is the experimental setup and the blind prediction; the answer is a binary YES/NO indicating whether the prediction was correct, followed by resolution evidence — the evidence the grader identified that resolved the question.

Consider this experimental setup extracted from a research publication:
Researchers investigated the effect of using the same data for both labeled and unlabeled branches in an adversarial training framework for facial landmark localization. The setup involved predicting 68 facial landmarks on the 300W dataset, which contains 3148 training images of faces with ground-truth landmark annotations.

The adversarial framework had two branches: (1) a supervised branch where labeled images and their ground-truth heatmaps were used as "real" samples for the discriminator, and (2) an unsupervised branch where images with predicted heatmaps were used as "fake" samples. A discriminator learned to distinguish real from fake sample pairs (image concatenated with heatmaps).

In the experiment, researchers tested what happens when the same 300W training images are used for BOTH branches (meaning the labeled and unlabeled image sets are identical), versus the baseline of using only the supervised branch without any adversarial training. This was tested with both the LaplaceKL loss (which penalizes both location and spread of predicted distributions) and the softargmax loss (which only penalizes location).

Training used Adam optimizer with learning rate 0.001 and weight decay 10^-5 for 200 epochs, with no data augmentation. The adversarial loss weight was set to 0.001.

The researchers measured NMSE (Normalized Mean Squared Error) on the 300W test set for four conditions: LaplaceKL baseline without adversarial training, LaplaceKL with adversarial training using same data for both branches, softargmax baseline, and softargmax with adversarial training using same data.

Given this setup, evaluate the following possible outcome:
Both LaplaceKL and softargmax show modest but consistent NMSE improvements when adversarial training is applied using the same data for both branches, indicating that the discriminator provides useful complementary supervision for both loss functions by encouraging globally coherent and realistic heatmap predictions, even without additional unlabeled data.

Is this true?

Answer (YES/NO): NO